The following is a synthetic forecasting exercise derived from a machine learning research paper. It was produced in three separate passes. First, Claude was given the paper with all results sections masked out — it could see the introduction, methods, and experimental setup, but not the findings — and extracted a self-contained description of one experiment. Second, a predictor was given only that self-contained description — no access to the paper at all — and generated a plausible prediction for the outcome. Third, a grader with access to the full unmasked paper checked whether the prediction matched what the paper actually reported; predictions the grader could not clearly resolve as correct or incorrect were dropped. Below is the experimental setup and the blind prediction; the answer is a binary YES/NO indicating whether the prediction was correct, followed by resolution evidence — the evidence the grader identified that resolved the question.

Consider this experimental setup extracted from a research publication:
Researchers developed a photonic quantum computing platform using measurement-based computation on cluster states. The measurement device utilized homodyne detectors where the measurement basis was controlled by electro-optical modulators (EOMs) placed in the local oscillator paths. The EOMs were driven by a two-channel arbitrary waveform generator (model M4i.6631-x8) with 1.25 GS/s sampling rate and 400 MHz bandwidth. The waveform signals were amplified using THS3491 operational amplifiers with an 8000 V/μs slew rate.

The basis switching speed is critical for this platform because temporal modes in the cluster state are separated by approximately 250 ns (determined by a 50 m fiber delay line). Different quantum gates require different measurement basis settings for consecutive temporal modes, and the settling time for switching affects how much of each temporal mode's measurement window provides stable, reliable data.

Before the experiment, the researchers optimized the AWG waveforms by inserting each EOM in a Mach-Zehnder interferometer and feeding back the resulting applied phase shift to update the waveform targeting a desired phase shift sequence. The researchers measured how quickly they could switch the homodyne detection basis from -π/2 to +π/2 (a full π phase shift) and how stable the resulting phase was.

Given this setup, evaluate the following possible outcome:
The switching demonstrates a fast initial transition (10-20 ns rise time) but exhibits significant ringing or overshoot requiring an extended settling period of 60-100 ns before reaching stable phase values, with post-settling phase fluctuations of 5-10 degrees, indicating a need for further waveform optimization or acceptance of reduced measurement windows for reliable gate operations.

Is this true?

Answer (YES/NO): NO